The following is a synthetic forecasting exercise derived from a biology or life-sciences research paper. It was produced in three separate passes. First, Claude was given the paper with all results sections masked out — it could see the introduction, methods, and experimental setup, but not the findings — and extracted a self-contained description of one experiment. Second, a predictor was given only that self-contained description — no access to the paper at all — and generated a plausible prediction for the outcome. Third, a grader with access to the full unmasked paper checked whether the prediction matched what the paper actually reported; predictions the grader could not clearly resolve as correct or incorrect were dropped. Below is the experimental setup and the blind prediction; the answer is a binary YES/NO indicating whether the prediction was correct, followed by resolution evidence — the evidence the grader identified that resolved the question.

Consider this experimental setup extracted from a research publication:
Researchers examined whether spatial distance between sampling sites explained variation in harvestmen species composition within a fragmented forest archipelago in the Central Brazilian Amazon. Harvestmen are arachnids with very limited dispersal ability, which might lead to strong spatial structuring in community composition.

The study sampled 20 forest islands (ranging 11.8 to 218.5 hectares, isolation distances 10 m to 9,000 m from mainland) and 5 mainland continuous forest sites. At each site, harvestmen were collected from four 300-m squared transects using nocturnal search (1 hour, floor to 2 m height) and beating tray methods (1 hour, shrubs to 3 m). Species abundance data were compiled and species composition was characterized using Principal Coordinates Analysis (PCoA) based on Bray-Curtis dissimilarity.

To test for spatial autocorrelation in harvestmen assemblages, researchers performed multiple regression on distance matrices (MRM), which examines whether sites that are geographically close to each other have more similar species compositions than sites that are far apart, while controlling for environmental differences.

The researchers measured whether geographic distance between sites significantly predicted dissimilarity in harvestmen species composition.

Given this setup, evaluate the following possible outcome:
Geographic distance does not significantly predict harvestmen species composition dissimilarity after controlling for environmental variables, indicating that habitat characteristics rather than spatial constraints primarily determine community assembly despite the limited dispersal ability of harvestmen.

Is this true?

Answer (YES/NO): NO